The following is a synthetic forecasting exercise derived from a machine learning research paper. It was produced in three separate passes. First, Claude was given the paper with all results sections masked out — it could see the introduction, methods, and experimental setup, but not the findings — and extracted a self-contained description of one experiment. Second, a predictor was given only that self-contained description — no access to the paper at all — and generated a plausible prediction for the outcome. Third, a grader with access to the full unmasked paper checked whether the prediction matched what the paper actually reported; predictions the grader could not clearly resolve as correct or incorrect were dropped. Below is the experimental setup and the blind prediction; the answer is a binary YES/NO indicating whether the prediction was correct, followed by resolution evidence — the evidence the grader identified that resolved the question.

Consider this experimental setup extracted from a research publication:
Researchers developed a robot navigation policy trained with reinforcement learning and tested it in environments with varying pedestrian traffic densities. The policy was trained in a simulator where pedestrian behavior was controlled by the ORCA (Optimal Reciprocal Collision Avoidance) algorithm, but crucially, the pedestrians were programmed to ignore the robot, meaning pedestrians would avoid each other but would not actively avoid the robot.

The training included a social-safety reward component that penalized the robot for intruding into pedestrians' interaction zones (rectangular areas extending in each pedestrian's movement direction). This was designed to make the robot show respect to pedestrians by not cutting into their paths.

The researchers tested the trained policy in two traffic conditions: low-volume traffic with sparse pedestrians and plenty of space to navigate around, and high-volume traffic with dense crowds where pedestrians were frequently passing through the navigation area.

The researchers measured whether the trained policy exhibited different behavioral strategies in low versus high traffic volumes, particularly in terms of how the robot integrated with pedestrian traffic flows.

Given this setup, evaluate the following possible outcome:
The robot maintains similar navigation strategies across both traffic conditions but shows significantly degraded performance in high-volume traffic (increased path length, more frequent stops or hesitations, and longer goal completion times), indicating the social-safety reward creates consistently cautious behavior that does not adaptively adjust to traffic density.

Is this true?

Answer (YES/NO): NO